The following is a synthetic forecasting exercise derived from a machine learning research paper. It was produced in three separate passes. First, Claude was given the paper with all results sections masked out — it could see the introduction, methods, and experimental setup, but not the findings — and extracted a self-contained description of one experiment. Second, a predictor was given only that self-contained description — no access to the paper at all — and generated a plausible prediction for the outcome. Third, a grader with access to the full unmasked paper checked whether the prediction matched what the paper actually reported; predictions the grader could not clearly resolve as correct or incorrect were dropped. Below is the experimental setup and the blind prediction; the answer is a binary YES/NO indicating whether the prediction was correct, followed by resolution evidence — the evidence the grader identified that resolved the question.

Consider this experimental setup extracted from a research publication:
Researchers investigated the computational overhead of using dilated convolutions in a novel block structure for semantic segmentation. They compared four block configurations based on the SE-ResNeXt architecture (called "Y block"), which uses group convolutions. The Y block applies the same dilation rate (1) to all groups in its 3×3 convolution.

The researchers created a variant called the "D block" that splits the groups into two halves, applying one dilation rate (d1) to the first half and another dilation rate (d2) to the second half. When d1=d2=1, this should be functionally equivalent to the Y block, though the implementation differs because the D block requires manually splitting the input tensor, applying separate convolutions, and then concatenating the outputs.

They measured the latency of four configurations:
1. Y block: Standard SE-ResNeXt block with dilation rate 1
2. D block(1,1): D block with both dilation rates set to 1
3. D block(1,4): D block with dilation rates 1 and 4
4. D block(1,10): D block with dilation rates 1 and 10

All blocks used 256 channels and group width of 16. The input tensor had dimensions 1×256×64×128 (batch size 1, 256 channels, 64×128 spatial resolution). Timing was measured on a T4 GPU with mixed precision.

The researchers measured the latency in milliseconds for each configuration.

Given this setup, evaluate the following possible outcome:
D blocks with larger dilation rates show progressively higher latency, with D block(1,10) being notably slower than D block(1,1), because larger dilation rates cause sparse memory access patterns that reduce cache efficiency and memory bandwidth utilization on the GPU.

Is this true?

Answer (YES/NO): NO